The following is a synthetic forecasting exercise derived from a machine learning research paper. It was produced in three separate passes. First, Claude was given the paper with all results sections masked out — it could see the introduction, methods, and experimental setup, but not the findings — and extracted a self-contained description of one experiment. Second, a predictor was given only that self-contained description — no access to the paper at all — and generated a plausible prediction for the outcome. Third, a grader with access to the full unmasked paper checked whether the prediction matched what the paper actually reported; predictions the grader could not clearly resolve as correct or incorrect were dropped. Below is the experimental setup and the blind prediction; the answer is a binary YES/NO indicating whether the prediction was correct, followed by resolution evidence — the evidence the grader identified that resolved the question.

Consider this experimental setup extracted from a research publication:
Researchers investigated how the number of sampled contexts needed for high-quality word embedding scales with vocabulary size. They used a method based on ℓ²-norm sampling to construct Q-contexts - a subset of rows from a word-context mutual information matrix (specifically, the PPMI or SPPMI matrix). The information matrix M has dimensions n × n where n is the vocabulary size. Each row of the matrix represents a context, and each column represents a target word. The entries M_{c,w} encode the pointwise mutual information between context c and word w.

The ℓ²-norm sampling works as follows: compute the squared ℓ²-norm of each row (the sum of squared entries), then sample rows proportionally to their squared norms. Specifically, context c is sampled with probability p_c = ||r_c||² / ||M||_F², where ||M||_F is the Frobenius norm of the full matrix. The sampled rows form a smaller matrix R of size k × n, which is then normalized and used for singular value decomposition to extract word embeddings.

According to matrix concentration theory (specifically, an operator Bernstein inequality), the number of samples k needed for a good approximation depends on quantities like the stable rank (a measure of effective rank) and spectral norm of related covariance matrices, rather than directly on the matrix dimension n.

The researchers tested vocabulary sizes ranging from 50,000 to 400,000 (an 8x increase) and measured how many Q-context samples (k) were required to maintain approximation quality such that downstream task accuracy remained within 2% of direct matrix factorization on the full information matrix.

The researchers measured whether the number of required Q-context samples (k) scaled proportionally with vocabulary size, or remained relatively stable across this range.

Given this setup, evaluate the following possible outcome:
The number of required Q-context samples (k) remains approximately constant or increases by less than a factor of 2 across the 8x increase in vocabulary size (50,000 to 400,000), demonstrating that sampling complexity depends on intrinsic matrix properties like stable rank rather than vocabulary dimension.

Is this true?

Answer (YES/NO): YES